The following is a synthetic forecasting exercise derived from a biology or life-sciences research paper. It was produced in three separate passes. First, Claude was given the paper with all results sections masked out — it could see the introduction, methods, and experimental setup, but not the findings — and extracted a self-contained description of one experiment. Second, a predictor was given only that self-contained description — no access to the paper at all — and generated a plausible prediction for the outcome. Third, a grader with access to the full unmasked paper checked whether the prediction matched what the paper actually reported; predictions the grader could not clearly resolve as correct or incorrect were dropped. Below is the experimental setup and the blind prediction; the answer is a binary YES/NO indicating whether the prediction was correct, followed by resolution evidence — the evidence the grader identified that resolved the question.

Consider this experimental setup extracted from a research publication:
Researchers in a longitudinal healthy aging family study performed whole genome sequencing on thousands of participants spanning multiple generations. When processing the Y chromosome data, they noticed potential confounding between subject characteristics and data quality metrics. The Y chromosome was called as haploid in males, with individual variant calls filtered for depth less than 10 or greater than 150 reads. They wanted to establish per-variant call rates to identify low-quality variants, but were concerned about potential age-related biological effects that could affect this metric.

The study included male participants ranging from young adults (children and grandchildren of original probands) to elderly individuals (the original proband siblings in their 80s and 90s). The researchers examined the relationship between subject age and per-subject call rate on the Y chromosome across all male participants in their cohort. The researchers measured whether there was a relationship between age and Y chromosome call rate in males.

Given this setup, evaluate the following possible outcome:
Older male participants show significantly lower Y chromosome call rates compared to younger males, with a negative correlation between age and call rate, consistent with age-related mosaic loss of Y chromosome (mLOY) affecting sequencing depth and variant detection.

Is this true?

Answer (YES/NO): YES